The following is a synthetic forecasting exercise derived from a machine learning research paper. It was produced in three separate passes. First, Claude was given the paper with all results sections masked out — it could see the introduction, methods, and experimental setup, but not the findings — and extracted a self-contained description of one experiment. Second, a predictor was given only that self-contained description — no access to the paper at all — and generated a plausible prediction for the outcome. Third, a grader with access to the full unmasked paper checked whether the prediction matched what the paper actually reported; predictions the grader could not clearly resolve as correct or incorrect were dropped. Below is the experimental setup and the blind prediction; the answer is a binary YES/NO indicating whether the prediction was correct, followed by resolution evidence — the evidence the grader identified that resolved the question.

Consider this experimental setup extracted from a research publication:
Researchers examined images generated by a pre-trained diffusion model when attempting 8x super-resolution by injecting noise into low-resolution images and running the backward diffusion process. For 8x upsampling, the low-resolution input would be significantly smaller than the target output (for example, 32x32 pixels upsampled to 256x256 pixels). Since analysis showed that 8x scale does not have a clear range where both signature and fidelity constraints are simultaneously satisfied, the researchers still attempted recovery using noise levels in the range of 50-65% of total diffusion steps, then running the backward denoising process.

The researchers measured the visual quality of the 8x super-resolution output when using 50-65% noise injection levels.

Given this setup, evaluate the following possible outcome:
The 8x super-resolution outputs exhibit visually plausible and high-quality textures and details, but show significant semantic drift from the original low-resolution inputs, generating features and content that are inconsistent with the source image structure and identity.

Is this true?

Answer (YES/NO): NO